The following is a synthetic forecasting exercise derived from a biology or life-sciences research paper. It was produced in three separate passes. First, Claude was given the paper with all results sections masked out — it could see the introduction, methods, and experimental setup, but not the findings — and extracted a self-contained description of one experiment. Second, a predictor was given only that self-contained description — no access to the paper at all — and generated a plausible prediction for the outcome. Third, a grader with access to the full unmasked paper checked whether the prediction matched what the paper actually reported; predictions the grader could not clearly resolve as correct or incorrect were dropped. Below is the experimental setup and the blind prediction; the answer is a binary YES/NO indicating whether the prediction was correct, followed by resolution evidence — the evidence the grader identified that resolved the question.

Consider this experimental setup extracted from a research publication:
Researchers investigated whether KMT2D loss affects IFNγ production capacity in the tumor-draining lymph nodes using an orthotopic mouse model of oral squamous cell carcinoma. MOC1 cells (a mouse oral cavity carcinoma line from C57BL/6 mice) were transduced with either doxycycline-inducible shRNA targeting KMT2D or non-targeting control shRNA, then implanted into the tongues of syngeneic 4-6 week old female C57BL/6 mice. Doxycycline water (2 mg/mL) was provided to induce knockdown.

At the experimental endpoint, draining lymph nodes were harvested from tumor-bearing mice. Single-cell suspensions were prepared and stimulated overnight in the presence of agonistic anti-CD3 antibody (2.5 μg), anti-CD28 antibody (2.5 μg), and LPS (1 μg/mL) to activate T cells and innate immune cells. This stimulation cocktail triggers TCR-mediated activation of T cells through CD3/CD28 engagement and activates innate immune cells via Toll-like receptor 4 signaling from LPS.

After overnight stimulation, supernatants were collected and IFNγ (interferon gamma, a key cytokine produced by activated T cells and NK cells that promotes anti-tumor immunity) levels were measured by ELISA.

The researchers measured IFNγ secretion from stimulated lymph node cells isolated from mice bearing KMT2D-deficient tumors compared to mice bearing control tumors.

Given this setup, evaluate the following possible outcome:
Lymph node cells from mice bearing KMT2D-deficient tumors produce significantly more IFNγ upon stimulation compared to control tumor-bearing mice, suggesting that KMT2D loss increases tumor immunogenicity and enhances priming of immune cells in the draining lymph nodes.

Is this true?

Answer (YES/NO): NO